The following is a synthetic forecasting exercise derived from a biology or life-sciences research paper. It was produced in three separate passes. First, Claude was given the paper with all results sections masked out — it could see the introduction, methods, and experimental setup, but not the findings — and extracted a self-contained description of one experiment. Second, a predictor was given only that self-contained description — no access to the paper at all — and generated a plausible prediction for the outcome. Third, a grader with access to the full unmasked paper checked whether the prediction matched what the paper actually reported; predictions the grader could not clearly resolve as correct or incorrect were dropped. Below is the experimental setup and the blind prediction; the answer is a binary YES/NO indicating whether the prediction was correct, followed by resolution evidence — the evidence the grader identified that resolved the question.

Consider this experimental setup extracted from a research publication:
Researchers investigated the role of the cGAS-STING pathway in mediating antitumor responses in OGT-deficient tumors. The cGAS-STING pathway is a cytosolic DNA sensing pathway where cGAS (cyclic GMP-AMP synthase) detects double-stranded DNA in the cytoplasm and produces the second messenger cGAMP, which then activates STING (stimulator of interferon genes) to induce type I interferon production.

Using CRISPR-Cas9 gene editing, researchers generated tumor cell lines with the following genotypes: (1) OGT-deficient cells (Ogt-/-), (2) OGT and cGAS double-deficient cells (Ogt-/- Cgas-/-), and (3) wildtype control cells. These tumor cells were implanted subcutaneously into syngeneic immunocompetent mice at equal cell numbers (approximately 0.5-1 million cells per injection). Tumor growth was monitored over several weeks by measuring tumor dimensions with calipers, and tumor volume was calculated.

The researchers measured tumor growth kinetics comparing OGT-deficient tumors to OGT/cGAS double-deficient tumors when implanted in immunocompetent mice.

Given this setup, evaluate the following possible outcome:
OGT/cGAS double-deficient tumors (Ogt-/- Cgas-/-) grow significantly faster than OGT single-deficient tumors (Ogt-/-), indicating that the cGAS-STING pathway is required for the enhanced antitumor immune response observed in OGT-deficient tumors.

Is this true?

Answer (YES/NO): YES